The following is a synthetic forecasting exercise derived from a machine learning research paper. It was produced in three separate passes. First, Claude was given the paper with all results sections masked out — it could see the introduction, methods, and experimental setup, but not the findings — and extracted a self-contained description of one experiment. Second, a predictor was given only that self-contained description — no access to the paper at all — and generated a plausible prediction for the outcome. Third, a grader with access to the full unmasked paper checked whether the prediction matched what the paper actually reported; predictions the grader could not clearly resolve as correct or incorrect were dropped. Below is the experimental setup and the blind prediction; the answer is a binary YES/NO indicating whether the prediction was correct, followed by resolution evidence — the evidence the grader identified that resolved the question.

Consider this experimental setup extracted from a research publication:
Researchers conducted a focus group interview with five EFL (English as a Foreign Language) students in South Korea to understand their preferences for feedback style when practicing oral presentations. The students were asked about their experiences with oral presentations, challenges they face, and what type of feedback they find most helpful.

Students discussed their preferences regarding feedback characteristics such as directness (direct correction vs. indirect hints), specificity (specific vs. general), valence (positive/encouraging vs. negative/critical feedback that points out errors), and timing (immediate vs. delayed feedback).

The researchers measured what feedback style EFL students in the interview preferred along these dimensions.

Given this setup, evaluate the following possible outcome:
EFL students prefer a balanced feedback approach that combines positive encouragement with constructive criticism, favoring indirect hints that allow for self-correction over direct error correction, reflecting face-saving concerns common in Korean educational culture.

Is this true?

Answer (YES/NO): NO